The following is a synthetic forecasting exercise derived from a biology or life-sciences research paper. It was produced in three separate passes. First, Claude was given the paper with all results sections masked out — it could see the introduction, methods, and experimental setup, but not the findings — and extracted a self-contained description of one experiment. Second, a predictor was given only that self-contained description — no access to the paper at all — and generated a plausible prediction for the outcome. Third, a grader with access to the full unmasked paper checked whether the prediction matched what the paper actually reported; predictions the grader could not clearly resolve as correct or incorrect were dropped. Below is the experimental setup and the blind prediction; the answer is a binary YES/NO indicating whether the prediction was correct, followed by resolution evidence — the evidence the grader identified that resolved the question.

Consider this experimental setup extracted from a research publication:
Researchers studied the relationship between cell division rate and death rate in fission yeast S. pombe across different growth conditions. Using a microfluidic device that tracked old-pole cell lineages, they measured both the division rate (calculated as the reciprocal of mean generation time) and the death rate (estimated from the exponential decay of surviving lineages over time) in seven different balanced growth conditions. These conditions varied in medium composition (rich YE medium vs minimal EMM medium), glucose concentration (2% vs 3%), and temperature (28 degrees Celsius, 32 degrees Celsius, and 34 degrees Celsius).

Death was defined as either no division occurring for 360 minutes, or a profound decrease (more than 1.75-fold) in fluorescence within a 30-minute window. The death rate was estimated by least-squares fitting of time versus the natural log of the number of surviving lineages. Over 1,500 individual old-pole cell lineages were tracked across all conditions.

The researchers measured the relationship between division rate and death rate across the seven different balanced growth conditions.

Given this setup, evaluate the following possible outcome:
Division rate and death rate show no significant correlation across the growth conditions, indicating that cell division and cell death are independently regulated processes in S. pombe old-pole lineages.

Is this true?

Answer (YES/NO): NO